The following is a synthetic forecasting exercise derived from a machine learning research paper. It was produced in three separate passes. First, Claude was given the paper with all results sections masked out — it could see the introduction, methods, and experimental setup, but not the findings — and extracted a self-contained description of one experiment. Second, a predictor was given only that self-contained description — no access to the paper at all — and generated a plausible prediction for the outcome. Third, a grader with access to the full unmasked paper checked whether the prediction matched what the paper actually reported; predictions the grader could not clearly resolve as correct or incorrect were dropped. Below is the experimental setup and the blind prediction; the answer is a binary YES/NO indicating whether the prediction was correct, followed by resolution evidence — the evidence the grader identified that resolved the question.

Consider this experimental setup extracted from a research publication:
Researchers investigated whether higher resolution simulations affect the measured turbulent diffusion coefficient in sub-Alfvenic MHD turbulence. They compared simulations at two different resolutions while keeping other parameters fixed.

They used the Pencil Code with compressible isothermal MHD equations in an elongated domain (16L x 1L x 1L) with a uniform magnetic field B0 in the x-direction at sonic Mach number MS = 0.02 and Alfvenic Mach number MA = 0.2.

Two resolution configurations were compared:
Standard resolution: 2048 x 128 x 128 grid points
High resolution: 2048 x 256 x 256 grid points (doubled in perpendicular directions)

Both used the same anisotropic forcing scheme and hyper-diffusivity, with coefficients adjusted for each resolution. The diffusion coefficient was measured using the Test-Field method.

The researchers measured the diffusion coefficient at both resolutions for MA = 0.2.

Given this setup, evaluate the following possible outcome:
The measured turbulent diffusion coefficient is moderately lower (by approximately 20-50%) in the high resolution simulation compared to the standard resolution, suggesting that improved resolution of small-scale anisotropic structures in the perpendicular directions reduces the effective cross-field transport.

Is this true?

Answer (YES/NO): NO